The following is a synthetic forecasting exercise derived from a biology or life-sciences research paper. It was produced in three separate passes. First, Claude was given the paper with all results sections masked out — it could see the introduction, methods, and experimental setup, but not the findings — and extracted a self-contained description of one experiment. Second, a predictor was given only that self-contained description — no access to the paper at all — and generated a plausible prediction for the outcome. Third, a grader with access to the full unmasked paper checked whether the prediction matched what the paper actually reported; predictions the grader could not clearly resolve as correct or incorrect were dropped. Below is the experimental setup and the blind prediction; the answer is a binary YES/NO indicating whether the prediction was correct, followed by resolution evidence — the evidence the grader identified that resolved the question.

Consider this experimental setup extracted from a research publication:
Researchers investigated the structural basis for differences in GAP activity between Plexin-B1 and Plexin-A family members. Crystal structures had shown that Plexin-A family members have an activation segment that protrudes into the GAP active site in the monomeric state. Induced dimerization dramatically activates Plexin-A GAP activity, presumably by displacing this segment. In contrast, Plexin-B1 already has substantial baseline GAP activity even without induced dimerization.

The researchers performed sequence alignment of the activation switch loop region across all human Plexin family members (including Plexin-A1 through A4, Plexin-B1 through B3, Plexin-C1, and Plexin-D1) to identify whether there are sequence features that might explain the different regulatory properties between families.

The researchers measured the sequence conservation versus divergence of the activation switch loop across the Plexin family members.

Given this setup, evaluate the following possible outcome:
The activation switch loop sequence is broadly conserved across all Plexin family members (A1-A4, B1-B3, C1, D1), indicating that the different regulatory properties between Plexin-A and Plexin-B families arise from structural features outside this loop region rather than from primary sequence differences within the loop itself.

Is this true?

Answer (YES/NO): NO